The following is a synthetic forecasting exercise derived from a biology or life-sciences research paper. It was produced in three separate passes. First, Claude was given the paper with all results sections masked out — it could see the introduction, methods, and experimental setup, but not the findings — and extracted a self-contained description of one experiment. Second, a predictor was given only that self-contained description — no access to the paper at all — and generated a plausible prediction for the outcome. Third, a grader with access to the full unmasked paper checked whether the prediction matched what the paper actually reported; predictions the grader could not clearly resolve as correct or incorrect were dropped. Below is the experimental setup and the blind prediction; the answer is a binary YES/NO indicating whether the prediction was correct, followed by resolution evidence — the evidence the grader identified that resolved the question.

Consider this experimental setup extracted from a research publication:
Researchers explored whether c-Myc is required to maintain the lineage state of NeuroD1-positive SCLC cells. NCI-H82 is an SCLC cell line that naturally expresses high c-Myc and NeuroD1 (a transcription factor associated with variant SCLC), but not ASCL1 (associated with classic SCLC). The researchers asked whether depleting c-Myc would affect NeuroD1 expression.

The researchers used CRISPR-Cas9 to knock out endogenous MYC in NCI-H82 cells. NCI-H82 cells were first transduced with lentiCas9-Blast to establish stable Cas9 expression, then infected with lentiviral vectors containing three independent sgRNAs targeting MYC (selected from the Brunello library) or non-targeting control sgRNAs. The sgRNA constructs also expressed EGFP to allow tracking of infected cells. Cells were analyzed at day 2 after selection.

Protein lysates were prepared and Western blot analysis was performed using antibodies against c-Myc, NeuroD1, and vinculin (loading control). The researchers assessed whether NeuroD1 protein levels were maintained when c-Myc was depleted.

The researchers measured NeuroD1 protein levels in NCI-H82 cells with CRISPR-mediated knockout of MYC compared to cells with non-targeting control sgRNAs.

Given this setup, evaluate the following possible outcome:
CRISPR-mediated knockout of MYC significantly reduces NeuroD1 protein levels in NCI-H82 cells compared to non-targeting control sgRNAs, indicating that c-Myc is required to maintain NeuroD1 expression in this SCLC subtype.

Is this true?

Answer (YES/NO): YES